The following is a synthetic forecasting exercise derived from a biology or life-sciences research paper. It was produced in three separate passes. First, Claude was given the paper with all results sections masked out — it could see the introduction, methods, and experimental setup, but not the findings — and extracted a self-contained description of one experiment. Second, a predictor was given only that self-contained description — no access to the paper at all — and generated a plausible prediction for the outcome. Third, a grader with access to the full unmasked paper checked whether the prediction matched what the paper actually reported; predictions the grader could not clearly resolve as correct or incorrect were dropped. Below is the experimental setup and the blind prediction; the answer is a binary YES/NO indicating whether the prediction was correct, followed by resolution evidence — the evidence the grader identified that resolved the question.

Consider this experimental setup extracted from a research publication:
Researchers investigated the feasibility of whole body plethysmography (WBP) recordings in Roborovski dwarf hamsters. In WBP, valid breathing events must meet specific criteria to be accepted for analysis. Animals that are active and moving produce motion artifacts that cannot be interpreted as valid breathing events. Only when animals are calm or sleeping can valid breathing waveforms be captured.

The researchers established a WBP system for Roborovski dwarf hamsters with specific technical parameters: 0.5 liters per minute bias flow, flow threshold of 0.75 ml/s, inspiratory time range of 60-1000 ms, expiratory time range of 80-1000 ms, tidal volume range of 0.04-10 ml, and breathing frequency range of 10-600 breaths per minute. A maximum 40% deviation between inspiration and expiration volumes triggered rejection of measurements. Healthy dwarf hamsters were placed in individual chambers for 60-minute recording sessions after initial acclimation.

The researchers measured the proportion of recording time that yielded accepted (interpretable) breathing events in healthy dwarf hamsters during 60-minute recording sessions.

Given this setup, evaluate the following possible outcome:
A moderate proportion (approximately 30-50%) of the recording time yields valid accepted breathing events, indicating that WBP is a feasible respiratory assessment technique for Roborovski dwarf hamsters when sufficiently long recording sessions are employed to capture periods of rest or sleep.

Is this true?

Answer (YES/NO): YES